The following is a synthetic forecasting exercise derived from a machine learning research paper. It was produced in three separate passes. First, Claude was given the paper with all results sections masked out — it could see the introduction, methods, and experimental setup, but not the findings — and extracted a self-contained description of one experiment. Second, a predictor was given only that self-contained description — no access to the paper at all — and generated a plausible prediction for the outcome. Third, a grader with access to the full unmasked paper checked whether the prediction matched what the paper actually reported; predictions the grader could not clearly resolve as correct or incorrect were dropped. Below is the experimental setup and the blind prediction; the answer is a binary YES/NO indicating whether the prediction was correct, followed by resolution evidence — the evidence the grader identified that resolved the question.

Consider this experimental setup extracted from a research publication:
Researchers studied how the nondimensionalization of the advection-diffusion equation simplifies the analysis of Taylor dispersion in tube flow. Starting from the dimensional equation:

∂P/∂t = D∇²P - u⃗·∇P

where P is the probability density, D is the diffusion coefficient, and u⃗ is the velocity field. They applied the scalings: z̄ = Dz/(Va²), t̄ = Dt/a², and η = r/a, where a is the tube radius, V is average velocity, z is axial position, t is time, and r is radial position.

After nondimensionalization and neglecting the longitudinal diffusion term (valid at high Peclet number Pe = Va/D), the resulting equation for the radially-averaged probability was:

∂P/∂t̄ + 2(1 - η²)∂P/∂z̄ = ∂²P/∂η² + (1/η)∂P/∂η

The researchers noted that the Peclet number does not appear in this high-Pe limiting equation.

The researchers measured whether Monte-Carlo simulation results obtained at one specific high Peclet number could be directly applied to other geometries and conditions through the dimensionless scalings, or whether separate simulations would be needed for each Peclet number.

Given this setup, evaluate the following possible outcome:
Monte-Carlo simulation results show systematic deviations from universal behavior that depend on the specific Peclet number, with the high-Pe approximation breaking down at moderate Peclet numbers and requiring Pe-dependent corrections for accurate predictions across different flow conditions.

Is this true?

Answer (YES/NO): NO